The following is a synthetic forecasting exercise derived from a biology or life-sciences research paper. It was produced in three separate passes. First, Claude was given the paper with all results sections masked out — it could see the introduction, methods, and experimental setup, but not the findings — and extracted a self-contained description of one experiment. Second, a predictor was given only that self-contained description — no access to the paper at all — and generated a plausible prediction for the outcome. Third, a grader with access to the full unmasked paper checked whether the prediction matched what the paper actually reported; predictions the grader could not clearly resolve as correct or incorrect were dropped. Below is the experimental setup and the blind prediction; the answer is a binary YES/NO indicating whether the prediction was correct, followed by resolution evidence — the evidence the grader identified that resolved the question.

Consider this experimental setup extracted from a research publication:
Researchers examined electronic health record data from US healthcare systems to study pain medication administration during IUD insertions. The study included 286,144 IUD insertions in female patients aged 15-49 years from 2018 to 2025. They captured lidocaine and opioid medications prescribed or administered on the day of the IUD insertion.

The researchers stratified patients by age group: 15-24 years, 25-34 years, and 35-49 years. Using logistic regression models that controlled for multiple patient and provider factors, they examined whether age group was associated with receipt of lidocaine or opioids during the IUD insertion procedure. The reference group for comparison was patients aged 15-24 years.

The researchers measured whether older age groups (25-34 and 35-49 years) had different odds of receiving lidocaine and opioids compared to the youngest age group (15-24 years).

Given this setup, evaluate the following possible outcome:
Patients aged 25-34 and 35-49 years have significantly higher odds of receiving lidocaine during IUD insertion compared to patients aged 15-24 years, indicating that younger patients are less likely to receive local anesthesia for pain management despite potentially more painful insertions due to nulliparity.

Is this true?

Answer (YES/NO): NO